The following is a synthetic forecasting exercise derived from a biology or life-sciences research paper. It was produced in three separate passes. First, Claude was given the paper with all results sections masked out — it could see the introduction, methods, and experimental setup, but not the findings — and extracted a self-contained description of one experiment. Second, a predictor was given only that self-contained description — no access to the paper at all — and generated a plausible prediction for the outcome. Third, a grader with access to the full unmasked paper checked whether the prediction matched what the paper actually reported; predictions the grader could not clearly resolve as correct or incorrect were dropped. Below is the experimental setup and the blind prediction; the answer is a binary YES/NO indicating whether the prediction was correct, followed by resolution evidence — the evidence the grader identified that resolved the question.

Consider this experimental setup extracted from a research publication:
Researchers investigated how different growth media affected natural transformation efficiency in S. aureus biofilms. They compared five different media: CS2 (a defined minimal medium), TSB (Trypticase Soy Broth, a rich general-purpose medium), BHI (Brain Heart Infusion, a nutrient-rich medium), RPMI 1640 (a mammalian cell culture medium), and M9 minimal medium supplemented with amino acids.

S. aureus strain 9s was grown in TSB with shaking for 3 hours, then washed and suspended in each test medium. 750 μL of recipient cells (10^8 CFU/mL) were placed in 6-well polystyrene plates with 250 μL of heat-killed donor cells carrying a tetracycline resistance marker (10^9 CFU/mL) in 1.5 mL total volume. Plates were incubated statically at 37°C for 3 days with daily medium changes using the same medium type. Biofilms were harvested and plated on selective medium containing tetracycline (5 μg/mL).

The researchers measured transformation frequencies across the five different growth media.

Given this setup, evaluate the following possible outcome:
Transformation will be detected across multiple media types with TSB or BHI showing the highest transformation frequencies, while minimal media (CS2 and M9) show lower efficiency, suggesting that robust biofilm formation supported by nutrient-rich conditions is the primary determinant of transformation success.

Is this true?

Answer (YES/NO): NO